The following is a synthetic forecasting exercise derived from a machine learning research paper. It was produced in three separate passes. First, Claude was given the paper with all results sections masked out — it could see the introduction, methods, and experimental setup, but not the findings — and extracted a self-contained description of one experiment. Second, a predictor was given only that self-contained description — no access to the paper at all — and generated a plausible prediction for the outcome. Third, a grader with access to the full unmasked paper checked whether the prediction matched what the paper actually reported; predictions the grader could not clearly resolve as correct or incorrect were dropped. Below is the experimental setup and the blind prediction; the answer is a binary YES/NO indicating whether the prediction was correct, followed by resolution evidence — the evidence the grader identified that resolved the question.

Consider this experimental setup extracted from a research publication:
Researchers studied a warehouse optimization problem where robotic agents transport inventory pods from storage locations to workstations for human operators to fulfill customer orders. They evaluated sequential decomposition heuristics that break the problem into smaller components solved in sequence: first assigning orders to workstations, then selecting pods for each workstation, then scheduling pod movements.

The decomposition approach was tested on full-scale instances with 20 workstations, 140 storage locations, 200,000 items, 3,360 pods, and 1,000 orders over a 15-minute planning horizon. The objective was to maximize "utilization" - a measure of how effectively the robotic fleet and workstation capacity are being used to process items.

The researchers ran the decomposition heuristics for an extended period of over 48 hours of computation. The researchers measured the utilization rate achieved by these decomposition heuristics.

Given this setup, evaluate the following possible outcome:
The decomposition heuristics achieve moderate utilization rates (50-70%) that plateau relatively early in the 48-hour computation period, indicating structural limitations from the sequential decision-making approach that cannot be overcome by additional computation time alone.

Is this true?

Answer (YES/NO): NO